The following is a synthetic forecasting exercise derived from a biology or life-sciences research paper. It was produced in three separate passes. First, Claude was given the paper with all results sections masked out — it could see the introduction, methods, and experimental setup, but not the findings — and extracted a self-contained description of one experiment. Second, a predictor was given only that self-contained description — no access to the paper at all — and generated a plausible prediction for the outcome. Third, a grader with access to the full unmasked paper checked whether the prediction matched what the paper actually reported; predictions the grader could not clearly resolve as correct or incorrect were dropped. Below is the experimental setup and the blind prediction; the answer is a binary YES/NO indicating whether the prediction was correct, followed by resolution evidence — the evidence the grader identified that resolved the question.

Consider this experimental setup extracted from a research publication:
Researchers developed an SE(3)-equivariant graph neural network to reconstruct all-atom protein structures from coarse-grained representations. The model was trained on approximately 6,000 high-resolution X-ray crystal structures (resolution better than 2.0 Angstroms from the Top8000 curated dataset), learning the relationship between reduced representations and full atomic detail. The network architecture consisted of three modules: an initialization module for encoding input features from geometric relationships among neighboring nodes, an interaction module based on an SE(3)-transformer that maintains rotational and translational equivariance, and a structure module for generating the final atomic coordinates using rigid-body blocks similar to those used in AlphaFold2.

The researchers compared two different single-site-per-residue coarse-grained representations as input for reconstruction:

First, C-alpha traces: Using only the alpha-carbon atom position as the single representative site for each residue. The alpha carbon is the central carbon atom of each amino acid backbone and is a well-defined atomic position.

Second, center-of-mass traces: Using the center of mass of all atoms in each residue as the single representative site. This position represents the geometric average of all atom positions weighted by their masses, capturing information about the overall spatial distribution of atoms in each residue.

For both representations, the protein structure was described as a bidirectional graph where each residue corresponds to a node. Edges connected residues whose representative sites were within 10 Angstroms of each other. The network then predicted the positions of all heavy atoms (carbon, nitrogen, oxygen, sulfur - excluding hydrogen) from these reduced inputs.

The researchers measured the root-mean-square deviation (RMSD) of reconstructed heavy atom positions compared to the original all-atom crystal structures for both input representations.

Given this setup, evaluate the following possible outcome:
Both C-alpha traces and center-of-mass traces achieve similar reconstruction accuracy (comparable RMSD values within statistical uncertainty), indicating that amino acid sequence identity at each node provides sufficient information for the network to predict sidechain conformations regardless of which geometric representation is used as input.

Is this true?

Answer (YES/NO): NO